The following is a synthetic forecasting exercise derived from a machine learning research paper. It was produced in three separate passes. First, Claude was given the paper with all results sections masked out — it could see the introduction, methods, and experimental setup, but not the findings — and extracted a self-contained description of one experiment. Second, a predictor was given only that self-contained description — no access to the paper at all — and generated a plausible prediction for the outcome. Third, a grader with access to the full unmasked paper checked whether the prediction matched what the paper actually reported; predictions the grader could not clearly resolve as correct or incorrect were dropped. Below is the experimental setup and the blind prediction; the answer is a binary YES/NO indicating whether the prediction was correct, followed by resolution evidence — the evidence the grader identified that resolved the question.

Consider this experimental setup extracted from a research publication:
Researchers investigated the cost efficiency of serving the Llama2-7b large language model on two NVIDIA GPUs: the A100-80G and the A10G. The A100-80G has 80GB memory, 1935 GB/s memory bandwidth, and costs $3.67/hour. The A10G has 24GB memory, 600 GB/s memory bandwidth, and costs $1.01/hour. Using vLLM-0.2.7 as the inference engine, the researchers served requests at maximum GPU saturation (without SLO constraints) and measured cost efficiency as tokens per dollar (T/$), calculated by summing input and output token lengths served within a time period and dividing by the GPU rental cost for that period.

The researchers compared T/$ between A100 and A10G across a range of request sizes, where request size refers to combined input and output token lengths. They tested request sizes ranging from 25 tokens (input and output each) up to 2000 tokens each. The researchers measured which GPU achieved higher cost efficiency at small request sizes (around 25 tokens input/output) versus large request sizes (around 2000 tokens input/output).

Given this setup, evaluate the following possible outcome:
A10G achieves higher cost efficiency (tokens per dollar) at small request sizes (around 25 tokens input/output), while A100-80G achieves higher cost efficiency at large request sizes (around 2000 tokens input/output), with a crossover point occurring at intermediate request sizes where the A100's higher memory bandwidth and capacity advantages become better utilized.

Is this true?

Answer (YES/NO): YES